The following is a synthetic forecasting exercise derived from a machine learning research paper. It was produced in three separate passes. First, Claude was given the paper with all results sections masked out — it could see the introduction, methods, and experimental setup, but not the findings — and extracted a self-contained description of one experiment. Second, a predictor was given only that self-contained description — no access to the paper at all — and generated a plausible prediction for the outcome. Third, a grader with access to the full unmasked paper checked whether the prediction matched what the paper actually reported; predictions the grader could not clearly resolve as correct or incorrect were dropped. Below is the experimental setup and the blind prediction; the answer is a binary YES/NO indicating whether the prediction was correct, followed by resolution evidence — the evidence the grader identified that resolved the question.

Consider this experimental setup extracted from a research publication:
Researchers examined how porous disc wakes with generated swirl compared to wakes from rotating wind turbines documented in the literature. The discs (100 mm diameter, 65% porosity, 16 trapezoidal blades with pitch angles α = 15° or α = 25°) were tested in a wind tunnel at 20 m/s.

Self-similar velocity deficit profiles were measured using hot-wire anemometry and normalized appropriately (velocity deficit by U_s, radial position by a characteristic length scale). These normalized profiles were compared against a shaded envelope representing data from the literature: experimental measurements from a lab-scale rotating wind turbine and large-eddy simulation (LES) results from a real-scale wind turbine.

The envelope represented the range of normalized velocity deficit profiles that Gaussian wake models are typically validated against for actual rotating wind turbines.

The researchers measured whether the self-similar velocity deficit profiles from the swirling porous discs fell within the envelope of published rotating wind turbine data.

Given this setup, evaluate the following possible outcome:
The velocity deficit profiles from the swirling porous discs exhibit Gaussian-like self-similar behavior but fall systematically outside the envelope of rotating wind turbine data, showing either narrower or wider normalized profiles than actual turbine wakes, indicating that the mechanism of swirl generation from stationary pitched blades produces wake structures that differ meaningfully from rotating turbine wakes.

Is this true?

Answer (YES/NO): NO